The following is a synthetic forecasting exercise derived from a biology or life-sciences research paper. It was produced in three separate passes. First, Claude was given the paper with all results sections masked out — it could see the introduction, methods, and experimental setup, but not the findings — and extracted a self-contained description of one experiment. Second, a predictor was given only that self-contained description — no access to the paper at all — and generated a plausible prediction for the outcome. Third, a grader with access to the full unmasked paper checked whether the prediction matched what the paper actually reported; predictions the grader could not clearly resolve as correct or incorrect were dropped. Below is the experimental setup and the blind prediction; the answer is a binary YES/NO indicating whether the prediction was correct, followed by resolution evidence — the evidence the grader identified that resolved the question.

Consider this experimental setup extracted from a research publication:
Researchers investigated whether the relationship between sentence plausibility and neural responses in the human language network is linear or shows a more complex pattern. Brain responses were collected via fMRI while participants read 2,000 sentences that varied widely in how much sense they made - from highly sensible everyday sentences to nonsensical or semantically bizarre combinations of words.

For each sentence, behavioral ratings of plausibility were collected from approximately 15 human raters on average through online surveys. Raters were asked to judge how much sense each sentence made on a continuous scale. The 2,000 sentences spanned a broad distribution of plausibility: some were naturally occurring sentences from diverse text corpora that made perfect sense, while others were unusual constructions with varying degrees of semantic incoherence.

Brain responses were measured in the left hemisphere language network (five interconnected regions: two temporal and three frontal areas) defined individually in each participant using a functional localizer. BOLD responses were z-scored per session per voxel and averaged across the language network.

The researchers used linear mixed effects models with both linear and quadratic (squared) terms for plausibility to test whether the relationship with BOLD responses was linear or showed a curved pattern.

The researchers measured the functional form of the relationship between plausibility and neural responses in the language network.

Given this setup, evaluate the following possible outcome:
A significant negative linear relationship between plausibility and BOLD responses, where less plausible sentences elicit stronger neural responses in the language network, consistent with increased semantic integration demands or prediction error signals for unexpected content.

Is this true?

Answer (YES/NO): NO